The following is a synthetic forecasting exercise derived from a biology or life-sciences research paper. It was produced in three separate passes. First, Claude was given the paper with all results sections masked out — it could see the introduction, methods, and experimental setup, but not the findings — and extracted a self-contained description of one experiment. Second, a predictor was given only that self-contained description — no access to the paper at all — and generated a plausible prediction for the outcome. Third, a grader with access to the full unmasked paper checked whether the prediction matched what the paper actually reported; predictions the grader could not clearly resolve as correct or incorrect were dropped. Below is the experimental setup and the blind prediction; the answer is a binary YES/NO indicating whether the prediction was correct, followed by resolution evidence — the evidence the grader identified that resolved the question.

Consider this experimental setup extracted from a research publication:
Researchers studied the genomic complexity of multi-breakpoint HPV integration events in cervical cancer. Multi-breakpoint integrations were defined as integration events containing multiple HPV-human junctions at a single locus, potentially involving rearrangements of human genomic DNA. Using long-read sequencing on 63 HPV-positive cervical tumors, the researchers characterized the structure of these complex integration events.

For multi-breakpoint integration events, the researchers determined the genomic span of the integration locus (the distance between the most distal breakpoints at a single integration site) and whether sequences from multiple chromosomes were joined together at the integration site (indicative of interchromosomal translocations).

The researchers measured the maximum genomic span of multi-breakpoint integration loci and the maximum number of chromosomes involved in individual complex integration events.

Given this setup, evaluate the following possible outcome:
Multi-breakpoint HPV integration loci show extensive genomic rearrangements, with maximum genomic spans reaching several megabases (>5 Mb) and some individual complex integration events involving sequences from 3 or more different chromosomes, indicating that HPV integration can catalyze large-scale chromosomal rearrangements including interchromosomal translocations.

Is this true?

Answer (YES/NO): YES